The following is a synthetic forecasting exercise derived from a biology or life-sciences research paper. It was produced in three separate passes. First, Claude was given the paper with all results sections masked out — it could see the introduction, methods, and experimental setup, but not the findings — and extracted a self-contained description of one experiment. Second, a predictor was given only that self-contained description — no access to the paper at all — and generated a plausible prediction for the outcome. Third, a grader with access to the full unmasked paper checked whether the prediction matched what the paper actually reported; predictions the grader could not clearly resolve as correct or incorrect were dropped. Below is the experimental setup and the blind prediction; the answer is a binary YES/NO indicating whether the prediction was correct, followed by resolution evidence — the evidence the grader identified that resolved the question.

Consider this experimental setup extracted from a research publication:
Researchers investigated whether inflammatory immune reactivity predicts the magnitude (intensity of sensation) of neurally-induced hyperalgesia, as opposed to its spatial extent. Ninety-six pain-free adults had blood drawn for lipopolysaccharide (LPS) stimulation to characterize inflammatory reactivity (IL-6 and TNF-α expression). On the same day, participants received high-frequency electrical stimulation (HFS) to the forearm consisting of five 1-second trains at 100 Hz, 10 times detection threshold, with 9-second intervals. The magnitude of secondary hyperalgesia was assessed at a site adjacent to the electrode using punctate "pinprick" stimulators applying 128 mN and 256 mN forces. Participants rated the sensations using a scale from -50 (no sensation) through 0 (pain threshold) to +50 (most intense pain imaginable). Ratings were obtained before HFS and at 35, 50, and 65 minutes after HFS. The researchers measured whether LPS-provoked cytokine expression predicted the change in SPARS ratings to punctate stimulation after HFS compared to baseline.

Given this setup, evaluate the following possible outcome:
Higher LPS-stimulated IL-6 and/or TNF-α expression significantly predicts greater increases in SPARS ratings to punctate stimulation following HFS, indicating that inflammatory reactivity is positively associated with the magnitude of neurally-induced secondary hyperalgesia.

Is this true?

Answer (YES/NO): NO